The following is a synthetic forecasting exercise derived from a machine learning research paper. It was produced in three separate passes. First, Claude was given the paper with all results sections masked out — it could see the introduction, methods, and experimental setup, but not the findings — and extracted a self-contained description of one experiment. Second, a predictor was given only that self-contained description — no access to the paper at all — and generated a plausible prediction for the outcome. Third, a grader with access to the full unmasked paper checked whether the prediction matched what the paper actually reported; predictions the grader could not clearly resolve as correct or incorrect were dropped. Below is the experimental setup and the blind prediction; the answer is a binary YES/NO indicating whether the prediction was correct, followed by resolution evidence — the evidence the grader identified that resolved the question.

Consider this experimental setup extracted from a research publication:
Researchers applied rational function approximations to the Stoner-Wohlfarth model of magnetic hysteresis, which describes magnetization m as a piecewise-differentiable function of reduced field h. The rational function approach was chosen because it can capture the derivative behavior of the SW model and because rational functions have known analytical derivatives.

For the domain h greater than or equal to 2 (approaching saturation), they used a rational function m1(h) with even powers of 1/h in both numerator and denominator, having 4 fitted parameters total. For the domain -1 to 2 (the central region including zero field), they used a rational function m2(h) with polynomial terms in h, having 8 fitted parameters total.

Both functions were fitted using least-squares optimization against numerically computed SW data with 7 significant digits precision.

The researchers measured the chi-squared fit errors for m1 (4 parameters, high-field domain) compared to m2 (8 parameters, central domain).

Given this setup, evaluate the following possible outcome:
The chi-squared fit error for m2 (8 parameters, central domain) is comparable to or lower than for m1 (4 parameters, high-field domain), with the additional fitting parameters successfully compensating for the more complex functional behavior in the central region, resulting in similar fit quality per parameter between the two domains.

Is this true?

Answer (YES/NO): NO